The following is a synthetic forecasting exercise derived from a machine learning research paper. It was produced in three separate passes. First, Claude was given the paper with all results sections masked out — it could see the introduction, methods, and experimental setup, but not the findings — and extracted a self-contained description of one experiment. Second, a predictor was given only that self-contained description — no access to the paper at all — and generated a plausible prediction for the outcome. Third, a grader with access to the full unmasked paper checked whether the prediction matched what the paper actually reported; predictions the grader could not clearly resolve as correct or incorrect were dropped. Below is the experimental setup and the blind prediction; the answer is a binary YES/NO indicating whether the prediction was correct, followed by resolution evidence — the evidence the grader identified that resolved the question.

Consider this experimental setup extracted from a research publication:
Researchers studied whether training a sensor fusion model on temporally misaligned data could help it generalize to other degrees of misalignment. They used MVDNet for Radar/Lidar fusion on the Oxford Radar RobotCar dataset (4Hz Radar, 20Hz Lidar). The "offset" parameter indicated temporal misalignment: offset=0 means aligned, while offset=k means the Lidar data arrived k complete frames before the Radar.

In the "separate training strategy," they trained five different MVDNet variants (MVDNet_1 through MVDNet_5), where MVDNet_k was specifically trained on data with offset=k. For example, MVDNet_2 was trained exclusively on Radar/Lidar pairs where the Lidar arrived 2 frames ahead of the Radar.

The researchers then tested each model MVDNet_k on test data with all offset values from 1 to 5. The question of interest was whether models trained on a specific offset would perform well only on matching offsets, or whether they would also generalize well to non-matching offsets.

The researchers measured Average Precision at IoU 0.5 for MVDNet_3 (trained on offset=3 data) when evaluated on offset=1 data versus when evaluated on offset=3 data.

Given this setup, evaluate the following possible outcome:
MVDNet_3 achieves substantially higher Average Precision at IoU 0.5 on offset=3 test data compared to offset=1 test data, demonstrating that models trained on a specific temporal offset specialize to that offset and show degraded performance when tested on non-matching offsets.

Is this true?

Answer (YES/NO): NO